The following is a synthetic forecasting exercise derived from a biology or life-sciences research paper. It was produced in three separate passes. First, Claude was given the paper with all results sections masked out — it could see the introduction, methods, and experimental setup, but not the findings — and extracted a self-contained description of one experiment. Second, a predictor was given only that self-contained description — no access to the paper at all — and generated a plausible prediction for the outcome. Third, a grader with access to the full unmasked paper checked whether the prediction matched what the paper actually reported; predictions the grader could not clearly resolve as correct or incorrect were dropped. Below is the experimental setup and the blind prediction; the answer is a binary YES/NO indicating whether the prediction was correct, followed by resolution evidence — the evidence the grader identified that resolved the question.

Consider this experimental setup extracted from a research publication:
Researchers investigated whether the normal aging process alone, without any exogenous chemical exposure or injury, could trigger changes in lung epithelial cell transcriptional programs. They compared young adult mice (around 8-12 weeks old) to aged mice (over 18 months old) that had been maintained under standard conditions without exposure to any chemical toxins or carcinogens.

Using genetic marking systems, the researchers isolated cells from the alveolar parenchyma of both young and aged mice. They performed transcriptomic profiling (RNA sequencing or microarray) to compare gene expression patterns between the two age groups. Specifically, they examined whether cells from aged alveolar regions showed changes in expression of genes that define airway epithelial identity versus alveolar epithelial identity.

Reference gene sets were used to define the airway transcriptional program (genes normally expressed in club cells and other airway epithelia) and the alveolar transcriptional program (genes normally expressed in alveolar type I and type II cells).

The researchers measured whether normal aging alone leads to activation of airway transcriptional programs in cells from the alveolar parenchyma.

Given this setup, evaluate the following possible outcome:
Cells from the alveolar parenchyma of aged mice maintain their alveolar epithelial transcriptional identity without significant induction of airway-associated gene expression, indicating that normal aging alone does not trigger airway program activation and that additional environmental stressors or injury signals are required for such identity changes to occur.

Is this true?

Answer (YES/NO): NO